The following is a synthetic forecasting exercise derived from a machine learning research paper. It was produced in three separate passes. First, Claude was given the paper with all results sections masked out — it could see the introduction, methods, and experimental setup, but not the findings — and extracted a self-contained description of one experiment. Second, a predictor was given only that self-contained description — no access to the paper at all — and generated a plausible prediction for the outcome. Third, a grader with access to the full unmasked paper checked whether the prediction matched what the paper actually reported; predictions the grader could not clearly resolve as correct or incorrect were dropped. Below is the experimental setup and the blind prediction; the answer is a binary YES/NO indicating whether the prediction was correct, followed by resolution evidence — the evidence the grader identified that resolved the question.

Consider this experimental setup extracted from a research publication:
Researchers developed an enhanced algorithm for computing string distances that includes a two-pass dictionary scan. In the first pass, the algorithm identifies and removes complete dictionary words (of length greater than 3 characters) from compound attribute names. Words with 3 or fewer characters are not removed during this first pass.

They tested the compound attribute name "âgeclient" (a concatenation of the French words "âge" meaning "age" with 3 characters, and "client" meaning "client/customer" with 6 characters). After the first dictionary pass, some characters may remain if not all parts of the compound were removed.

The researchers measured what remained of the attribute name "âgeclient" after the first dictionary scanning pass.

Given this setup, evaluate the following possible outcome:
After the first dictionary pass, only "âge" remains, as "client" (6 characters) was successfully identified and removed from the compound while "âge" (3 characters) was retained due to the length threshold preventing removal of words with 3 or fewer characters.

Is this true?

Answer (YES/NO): YES